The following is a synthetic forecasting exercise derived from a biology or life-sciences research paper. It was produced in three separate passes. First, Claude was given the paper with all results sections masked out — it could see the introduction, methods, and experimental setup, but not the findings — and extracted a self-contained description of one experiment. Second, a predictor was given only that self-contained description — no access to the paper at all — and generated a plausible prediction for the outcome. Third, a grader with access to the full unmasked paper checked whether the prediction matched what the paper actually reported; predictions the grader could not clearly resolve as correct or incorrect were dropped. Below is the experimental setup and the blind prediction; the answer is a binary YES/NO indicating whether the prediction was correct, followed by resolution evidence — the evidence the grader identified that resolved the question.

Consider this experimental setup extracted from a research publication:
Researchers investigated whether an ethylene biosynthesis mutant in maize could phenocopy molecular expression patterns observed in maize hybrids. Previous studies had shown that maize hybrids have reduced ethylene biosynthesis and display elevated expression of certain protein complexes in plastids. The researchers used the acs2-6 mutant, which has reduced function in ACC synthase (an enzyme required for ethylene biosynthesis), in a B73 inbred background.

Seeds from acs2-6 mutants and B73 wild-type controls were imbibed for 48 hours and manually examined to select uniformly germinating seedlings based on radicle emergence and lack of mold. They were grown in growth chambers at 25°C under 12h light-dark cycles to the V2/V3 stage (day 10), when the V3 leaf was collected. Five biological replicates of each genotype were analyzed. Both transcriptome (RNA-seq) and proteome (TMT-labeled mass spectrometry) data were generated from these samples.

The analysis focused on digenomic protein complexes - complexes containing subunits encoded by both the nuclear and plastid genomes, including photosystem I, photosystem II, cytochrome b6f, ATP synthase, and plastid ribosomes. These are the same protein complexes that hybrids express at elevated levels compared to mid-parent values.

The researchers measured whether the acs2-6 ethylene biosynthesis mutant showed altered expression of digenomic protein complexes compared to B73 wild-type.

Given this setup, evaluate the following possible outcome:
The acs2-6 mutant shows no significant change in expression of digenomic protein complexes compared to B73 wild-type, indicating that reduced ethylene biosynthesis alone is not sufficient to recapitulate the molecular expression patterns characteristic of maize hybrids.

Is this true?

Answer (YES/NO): NO